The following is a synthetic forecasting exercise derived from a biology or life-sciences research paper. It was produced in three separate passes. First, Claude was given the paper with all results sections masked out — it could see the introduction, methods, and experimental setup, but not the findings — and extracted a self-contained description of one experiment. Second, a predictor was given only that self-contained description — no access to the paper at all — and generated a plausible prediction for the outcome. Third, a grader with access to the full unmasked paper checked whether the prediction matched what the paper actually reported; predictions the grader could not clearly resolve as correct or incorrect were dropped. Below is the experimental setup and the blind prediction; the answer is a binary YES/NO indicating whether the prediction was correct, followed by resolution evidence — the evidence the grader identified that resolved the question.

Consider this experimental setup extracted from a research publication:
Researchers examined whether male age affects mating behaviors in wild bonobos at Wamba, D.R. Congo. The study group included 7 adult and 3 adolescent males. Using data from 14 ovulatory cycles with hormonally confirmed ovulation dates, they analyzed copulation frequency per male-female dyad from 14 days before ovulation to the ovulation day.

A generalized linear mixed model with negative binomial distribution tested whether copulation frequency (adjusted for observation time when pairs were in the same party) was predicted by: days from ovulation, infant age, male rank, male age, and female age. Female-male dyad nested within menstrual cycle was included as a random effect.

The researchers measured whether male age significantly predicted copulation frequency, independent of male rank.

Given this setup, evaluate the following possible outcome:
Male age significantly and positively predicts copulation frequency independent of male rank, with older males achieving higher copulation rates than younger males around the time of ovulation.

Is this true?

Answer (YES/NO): NO